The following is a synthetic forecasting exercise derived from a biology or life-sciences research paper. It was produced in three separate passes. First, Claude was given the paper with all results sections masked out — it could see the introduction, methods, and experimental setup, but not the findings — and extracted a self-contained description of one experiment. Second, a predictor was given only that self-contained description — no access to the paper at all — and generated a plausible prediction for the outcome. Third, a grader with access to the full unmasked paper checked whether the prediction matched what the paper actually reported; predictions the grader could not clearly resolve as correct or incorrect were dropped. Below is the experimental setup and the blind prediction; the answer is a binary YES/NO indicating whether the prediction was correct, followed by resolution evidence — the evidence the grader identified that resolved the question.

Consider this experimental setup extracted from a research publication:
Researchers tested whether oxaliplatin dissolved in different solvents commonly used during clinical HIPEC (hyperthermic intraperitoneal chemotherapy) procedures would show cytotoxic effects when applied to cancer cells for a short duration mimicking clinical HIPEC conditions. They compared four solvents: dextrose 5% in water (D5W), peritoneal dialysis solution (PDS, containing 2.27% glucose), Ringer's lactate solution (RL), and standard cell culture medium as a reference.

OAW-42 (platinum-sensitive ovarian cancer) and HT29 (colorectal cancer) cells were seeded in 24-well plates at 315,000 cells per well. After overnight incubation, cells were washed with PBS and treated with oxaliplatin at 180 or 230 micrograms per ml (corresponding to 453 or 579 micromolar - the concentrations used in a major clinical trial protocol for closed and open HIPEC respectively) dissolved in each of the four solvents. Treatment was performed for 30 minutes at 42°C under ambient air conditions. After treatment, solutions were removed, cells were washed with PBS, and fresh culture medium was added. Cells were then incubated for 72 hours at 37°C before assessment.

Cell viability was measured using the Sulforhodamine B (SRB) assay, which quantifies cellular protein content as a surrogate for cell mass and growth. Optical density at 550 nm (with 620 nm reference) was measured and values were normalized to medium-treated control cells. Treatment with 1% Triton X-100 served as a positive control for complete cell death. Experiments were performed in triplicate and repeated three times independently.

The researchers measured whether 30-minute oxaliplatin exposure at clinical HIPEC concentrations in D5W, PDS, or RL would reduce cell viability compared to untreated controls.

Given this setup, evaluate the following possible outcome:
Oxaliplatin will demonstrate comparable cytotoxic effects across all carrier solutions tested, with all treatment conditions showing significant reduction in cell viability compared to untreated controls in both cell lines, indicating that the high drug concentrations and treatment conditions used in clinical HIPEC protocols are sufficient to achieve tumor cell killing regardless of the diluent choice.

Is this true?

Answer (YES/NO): NO